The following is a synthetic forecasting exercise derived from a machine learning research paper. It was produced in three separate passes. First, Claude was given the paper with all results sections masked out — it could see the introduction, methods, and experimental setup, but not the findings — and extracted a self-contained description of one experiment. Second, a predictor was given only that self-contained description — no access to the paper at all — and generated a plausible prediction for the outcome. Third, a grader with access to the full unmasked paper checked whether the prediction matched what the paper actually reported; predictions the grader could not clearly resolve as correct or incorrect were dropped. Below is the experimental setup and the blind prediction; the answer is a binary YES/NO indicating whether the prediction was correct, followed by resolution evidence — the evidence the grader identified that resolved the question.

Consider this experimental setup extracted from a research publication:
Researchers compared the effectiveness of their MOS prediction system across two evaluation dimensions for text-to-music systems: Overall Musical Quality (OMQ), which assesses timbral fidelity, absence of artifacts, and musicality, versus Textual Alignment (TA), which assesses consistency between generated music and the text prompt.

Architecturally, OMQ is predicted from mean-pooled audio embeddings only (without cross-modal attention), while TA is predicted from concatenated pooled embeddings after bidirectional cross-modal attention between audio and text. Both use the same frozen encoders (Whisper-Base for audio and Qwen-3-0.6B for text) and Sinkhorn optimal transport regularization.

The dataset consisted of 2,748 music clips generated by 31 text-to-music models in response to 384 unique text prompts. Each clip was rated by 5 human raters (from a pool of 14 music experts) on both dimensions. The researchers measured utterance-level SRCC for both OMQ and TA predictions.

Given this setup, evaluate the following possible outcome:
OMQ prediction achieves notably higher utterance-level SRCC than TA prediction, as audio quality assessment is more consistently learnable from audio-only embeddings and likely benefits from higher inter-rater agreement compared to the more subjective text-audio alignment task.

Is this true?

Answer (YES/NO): YES